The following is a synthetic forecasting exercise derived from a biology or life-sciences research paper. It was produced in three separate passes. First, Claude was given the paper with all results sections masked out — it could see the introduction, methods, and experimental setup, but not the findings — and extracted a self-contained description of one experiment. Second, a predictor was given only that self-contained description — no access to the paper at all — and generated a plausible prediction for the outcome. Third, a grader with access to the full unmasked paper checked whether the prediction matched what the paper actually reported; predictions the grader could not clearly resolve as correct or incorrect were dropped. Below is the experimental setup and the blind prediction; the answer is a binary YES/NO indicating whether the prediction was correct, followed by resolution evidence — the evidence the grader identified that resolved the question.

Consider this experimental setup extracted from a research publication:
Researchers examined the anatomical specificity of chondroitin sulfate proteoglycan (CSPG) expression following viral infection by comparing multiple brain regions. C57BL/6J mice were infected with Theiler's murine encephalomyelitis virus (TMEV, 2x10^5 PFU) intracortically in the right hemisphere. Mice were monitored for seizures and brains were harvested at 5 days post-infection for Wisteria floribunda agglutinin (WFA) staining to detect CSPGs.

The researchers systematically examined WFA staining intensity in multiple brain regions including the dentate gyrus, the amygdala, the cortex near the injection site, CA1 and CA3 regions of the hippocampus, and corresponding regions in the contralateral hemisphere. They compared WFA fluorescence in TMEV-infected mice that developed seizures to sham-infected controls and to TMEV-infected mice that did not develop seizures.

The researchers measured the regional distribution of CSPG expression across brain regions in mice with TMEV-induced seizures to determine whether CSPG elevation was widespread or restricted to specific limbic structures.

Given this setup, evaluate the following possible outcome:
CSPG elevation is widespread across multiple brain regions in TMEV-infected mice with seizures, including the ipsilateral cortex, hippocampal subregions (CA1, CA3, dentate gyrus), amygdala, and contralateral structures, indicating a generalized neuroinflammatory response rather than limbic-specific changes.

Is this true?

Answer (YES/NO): NO